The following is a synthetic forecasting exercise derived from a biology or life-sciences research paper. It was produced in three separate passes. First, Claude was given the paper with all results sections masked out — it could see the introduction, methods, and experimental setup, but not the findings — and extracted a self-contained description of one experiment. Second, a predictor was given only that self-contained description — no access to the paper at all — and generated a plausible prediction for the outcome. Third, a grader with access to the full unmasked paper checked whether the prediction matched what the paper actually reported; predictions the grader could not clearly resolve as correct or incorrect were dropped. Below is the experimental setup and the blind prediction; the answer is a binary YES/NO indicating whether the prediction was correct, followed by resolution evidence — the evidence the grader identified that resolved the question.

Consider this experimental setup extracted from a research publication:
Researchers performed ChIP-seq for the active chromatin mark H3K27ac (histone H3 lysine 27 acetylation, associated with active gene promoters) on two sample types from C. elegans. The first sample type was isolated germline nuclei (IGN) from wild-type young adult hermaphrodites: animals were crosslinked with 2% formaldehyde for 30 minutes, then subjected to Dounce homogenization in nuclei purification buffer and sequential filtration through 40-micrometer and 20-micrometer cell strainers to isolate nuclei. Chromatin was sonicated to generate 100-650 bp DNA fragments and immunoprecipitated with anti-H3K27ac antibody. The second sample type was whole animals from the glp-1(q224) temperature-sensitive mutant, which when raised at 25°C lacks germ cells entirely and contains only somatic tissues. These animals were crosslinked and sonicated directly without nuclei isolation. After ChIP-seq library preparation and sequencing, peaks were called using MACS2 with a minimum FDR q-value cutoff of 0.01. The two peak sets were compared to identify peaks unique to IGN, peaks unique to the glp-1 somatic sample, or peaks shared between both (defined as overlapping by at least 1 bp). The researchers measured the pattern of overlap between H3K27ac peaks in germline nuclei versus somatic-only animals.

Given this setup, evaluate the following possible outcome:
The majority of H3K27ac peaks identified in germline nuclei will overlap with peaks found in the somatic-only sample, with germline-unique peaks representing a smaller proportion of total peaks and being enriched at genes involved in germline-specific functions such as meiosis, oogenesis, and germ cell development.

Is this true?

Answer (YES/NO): NO